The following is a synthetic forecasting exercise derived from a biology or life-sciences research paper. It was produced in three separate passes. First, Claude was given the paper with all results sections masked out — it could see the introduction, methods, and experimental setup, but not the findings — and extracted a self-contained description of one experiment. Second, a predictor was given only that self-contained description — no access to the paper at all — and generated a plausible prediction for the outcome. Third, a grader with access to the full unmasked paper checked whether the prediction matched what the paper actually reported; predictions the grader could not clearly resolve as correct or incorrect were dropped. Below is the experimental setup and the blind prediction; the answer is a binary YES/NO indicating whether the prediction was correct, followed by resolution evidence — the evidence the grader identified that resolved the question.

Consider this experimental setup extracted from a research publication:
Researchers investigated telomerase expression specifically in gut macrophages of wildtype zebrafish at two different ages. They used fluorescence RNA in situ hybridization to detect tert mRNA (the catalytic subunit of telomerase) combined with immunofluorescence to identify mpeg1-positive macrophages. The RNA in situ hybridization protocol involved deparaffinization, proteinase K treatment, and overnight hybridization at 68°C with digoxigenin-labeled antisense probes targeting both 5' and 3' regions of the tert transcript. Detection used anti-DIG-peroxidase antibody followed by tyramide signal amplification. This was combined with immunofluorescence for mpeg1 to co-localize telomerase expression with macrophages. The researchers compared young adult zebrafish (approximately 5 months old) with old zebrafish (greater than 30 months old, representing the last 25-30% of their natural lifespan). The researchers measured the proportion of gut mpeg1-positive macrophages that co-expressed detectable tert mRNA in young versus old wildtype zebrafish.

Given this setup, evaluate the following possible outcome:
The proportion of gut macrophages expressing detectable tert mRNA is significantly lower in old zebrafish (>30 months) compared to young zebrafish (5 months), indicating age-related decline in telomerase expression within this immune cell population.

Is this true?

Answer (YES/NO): YES